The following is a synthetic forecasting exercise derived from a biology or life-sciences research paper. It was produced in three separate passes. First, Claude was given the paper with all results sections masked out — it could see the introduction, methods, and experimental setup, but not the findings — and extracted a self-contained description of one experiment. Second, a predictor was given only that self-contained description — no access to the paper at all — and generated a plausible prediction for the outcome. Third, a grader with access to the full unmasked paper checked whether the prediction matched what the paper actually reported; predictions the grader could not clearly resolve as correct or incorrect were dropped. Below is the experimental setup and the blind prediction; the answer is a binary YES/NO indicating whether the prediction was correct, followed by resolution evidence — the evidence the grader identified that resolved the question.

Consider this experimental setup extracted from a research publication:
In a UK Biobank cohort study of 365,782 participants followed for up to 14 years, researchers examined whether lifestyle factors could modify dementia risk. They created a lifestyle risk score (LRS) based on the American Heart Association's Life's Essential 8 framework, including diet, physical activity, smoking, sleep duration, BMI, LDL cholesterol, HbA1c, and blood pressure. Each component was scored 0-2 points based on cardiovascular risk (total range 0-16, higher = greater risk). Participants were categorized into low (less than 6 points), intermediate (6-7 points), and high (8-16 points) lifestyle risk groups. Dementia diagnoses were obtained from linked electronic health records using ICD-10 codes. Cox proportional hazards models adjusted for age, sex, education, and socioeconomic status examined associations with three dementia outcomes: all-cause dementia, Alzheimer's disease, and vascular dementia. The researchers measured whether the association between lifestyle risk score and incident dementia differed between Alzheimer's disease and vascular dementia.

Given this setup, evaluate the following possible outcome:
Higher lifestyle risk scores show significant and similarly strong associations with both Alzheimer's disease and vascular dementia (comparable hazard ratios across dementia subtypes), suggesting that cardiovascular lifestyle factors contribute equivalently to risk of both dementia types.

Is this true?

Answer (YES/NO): NO